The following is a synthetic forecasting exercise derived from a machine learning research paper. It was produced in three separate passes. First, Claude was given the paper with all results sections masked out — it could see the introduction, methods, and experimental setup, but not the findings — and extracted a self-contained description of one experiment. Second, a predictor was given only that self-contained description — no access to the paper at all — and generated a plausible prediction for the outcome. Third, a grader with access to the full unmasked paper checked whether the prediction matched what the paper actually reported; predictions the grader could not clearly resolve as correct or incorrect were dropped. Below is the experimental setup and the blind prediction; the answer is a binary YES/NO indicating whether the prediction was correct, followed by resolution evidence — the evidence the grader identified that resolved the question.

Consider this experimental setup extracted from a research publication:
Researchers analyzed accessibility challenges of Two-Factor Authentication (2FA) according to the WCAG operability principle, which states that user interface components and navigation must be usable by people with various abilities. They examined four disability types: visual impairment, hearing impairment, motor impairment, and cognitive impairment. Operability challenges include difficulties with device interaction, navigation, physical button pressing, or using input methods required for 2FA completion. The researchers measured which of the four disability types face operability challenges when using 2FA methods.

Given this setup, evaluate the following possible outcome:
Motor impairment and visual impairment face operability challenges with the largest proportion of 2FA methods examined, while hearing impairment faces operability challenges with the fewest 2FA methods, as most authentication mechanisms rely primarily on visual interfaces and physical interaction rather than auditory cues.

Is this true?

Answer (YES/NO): NO